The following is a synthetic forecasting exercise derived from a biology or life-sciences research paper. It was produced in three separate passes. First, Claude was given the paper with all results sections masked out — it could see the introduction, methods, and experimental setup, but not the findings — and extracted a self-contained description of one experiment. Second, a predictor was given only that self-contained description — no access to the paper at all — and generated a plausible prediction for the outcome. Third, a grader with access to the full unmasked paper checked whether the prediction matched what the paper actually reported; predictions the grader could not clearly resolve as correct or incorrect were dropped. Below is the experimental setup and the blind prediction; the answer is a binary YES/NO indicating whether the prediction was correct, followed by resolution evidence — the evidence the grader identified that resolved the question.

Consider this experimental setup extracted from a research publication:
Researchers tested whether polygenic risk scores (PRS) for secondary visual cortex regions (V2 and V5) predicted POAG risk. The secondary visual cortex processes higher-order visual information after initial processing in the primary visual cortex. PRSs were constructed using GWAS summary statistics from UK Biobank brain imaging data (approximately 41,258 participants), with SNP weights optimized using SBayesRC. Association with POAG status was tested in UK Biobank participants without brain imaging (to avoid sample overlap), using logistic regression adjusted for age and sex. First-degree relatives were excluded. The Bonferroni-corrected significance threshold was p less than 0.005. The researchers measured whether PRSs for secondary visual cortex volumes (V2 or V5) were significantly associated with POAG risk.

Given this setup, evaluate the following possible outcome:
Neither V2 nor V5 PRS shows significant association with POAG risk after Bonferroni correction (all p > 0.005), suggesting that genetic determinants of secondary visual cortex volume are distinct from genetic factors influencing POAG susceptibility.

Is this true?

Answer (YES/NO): YES